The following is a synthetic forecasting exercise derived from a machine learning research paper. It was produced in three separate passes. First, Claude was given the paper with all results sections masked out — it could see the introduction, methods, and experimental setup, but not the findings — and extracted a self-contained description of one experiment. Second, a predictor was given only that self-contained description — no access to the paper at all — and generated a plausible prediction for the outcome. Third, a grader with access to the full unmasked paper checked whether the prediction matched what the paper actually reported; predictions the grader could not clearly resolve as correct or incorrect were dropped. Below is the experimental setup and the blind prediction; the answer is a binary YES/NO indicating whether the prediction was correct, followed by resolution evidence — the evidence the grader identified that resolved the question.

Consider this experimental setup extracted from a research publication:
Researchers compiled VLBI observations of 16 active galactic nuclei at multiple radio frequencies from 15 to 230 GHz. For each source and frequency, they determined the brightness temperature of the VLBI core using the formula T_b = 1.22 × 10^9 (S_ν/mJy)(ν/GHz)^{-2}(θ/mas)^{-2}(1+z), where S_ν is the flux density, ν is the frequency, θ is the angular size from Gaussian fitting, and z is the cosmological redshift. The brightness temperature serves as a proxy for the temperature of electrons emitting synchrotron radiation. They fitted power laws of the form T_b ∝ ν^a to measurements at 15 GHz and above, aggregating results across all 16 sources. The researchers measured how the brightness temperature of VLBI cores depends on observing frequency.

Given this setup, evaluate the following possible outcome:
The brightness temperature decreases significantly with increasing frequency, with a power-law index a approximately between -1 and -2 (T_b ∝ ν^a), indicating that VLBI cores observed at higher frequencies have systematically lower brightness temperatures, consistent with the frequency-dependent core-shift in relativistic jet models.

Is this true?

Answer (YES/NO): NO